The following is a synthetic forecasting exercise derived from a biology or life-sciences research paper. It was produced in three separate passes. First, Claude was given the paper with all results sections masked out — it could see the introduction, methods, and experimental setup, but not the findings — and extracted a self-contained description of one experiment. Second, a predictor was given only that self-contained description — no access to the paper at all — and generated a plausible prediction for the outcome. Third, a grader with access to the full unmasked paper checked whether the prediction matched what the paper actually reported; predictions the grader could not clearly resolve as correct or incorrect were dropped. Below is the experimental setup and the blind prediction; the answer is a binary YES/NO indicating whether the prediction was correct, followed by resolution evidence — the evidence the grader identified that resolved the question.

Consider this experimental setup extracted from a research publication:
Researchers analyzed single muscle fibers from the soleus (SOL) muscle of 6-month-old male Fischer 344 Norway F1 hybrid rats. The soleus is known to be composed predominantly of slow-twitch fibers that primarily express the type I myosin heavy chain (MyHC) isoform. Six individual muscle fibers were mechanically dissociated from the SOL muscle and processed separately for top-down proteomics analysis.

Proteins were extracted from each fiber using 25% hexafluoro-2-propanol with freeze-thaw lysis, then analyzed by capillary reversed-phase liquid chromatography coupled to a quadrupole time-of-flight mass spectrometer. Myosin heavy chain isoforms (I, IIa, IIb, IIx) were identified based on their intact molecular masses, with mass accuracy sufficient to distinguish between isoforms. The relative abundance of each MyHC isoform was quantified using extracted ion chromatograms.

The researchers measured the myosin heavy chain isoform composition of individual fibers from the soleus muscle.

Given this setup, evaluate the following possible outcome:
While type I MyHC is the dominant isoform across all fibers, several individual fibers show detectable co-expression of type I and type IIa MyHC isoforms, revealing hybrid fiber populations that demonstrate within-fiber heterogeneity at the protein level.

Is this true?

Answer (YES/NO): NO